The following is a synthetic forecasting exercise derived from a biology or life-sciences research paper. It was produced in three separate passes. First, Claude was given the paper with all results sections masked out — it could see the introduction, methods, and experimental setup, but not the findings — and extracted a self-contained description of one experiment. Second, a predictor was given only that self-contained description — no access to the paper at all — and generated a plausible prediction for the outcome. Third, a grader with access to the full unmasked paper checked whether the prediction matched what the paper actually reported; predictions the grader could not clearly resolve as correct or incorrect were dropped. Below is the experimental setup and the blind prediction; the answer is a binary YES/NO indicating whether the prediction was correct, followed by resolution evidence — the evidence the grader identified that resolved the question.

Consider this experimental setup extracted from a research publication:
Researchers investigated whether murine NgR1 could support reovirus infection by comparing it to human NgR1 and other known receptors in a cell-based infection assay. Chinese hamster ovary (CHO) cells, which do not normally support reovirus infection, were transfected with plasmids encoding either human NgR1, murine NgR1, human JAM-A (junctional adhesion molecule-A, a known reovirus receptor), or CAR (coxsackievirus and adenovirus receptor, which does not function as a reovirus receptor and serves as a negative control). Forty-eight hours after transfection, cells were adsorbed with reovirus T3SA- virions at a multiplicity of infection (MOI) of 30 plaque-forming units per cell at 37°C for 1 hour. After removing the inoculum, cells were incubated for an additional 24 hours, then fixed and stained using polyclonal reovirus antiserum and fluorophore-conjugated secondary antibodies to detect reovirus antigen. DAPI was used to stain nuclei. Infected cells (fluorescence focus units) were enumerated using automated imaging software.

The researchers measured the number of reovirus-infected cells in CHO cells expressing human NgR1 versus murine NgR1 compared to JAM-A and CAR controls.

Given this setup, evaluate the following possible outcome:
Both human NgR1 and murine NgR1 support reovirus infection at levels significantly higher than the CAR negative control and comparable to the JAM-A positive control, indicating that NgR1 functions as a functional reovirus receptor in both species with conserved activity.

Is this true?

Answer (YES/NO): NO